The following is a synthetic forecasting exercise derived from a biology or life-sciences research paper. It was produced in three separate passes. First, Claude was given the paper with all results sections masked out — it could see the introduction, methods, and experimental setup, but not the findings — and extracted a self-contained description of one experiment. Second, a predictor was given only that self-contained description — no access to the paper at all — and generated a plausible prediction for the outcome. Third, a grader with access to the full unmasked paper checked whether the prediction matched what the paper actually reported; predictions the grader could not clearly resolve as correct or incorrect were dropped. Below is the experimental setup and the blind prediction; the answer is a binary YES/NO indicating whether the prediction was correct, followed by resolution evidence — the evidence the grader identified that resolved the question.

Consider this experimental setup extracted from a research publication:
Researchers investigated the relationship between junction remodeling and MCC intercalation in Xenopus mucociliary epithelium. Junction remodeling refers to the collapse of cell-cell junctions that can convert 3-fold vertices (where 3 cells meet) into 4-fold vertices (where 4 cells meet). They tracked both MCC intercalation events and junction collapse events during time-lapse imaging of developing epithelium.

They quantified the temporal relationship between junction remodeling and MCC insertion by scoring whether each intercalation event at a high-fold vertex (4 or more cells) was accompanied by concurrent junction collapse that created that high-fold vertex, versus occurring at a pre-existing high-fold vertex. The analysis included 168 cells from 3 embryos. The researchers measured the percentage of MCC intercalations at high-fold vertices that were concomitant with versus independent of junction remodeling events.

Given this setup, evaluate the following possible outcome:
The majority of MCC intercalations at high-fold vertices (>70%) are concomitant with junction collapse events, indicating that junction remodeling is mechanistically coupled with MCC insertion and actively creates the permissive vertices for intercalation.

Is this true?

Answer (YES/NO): YES